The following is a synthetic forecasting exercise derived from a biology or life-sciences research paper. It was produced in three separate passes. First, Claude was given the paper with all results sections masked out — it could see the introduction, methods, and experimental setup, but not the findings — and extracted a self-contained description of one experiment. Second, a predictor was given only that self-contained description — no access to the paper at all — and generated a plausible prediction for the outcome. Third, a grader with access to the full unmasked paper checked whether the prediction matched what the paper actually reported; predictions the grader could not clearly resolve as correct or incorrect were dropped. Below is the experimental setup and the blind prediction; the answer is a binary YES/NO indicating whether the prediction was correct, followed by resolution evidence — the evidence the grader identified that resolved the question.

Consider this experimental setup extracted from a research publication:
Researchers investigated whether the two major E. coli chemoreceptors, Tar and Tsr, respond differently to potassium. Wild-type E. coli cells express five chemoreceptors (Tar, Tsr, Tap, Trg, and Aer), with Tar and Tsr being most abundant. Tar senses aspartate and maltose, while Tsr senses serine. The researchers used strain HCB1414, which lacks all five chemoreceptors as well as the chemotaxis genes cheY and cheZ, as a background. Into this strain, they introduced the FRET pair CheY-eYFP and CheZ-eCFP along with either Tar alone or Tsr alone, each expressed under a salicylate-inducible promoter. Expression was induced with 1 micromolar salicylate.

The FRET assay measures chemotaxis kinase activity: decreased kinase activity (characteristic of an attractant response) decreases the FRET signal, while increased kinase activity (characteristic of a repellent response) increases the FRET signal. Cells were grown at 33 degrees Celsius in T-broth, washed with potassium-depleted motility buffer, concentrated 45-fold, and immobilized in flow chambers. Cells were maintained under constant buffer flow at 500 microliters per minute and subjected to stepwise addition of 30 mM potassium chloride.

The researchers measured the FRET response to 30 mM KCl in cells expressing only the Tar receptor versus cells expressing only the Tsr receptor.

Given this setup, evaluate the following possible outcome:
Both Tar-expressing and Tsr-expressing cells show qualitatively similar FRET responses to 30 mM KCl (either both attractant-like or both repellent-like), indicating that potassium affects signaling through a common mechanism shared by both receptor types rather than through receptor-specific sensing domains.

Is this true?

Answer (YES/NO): NO